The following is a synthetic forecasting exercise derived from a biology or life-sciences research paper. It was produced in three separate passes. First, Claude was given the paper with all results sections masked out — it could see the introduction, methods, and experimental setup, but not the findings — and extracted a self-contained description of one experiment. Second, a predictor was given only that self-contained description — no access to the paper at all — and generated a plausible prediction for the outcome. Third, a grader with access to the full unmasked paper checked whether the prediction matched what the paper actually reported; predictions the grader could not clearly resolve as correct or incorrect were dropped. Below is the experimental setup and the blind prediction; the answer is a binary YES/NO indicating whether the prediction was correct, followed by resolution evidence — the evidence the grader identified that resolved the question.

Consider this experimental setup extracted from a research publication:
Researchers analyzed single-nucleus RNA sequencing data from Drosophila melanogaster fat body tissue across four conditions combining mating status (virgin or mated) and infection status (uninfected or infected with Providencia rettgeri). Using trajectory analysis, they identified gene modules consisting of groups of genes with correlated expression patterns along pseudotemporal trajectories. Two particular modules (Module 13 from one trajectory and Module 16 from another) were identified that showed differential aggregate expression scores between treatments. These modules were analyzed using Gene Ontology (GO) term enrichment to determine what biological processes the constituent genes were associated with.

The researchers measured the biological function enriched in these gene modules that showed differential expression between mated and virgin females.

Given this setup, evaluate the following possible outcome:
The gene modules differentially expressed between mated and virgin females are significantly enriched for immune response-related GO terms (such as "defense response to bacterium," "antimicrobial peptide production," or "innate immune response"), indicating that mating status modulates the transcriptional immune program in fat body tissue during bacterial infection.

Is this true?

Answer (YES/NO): NO